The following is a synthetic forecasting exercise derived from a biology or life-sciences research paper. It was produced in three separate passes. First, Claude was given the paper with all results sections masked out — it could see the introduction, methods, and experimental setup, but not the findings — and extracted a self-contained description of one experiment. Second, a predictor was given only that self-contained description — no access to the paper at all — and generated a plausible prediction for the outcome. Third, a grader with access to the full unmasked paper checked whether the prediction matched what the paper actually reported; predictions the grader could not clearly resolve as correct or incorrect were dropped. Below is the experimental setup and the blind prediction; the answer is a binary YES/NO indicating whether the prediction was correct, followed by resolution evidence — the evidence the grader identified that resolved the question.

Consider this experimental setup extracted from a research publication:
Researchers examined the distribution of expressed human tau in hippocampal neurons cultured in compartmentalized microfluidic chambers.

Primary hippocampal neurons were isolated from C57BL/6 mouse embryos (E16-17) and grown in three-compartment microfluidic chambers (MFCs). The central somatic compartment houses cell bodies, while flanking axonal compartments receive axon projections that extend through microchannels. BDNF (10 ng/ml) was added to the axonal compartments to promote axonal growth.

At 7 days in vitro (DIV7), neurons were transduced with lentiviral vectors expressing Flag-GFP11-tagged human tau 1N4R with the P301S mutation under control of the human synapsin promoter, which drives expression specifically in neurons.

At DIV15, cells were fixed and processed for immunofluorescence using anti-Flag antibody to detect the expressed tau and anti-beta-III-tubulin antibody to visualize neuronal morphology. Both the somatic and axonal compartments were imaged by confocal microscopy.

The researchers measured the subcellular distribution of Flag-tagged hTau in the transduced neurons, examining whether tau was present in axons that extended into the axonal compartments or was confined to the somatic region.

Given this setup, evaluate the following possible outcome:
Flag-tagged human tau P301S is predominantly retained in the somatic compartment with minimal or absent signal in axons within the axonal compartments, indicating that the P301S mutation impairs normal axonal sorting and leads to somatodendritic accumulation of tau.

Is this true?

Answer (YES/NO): NO